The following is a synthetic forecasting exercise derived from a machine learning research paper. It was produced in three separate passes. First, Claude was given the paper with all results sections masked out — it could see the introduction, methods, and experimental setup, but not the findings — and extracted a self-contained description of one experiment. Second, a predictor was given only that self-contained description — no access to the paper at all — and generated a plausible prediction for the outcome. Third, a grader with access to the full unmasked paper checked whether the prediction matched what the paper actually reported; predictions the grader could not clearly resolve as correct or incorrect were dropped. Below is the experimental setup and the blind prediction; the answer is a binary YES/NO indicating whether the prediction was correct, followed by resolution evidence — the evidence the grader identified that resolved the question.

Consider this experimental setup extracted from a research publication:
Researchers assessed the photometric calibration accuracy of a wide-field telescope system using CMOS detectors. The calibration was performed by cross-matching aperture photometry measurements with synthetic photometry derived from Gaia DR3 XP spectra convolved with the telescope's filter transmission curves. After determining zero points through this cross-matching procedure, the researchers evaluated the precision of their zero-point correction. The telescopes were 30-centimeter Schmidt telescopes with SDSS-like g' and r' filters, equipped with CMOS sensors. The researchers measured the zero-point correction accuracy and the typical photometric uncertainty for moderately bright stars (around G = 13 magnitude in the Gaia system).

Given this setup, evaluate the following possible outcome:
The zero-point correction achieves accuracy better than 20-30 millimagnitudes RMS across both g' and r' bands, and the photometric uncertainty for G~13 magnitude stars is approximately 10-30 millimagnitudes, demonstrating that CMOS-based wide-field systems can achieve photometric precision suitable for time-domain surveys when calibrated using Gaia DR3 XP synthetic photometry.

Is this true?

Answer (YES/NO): NO